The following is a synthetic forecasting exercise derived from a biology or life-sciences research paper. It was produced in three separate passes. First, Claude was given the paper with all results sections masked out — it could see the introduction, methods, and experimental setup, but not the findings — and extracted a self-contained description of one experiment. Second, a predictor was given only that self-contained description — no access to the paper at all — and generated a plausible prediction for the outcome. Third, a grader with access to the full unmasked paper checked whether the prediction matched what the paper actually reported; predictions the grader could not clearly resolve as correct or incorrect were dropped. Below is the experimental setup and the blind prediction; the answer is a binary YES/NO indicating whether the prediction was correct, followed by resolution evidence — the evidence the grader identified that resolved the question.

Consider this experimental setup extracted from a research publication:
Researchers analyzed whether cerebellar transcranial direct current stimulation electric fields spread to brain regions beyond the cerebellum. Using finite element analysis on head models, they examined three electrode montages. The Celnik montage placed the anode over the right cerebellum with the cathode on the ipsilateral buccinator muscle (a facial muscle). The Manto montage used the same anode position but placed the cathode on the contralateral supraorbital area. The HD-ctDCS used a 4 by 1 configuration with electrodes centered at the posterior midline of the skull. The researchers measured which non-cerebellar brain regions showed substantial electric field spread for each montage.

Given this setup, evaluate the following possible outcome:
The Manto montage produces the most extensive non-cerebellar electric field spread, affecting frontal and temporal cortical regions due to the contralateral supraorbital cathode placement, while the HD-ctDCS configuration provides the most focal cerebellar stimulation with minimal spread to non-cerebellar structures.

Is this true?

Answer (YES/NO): NO